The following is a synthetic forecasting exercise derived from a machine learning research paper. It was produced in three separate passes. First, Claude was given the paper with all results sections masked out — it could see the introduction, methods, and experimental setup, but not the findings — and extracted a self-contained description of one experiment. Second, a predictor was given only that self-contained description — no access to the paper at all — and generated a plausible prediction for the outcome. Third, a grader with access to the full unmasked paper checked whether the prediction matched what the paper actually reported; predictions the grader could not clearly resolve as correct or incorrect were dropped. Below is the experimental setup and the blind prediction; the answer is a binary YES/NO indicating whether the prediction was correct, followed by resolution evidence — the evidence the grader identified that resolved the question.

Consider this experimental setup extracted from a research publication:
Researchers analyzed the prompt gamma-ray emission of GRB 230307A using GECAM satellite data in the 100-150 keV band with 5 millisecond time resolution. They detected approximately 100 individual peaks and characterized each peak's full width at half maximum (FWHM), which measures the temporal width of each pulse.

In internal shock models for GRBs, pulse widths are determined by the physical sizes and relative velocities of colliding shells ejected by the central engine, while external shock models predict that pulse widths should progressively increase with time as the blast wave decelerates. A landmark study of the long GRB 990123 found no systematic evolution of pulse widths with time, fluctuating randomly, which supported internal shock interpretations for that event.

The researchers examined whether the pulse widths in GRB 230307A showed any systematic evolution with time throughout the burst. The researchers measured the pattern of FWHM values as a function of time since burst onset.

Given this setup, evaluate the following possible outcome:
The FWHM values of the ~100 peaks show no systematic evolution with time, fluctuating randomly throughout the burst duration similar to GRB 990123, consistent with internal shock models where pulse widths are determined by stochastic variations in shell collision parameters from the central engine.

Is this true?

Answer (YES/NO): NO